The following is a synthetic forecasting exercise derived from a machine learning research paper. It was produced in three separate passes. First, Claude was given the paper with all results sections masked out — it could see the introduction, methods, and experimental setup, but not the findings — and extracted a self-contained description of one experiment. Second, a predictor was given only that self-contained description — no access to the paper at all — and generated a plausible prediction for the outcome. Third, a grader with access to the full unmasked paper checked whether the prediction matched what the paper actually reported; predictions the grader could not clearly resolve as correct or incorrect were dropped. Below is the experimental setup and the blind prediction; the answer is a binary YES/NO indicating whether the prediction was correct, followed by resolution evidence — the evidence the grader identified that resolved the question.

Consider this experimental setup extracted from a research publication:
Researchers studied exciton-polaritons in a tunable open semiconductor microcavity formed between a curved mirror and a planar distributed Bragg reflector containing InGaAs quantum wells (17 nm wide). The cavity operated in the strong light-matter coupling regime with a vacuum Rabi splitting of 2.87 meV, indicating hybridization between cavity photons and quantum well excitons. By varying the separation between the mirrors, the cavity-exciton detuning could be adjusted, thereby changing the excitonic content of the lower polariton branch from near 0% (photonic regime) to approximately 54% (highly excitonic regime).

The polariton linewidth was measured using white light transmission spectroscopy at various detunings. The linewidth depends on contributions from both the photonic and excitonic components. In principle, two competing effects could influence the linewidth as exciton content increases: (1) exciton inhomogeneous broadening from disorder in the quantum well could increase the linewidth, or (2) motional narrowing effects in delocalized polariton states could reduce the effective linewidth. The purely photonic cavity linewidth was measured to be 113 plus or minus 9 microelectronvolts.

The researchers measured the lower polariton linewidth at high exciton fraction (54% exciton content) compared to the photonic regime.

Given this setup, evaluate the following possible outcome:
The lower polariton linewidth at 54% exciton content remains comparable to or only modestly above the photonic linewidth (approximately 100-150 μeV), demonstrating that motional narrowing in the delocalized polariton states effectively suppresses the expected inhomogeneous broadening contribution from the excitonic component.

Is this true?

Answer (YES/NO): NO